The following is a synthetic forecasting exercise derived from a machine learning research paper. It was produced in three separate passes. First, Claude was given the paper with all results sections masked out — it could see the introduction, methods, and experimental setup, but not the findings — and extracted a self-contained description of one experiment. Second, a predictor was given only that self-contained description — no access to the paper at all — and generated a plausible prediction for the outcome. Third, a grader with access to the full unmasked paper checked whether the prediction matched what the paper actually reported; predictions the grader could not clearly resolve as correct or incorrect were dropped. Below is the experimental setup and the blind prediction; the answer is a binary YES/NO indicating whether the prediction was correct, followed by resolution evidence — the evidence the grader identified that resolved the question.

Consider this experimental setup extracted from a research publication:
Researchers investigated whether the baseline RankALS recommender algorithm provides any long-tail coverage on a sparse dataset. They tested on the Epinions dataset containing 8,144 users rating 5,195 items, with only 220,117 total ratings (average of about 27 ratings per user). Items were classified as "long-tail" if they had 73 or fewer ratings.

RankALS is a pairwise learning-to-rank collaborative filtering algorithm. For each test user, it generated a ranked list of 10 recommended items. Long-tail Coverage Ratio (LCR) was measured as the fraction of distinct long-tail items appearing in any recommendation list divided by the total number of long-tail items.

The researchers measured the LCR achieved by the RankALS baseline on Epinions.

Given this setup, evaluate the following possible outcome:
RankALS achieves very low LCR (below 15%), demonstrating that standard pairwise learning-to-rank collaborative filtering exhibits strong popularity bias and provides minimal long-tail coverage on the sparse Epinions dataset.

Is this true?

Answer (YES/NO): YES